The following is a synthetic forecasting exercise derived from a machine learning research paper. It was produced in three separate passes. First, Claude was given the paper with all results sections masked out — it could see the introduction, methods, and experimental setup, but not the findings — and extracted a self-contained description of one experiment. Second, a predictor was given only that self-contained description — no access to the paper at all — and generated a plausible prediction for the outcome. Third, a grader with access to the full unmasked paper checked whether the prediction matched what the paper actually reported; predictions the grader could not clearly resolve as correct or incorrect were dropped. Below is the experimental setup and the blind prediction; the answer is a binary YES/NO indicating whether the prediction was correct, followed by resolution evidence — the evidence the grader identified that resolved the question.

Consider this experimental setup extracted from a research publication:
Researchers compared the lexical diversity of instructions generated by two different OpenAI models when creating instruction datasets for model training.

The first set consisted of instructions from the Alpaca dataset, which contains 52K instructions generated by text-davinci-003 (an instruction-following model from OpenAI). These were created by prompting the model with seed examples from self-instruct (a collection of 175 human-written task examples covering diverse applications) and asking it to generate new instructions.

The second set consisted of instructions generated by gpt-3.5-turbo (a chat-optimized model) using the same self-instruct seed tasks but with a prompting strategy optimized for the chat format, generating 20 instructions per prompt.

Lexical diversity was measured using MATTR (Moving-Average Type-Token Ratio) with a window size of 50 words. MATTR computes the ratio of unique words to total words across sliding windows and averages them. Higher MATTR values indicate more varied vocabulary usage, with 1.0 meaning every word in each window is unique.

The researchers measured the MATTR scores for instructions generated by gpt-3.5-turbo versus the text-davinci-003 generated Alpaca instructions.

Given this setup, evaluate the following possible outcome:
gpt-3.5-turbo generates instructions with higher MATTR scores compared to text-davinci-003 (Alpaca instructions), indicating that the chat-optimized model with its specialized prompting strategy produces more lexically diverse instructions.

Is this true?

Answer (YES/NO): NO